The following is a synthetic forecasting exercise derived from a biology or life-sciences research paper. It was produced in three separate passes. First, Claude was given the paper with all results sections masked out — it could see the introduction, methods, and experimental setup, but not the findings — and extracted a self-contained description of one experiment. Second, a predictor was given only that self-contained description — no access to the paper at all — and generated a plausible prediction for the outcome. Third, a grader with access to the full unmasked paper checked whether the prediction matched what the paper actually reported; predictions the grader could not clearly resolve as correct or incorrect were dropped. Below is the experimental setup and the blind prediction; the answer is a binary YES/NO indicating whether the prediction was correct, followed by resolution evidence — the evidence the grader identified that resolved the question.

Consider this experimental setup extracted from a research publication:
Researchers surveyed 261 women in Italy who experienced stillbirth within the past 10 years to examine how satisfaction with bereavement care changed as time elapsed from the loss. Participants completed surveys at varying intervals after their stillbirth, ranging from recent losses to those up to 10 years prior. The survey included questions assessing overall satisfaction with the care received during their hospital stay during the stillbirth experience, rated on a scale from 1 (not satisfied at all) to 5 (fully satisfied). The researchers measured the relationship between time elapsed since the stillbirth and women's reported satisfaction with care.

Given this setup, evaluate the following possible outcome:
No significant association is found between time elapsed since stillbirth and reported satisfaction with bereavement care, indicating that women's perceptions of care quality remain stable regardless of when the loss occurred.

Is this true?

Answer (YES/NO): NO